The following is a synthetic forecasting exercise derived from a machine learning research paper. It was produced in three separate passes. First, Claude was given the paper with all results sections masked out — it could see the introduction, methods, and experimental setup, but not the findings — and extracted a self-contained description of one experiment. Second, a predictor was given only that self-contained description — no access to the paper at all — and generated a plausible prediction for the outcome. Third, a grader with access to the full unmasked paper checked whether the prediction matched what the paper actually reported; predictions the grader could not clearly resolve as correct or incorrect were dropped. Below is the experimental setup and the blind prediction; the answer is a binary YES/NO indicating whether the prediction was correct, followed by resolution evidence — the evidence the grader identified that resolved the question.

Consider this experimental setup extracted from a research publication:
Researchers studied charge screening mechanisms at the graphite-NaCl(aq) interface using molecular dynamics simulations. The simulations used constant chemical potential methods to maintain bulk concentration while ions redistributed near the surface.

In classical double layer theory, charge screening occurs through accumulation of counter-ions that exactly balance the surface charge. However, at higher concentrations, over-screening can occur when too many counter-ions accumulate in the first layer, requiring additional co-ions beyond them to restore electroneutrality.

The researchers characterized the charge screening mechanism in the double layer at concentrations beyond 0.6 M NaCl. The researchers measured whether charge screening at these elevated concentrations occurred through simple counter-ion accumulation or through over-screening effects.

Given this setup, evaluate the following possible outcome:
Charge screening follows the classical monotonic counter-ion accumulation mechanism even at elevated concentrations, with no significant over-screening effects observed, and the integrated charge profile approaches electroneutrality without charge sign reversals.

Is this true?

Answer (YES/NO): NO